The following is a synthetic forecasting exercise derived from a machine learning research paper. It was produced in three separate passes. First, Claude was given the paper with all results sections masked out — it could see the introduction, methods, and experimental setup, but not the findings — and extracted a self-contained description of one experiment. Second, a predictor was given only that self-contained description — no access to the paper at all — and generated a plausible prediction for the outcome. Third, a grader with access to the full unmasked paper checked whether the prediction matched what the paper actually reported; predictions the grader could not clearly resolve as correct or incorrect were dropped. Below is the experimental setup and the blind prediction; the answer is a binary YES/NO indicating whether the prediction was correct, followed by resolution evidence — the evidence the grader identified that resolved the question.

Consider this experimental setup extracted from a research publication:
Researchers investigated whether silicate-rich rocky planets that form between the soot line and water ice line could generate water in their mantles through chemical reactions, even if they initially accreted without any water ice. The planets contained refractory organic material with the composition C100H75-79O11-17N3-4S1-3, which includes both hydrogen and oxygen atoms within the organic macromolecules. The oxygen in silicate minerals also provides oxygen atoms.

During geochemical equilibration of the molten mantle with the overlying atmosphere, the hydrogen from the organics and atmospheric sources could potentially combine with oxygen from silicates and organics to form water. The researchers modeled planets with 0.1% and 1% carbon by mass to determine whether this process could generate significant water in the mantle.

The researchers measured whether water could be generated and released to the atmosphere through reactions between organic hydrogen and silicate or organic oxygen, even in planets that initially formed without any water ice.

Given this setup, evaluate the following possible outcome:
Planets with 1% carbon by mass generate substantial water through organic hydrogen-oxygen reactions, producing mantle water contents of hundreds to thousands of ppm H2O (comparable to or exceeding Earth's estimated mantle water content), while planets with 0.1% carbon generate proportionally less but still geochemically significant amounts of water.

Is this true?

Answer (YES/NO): NO